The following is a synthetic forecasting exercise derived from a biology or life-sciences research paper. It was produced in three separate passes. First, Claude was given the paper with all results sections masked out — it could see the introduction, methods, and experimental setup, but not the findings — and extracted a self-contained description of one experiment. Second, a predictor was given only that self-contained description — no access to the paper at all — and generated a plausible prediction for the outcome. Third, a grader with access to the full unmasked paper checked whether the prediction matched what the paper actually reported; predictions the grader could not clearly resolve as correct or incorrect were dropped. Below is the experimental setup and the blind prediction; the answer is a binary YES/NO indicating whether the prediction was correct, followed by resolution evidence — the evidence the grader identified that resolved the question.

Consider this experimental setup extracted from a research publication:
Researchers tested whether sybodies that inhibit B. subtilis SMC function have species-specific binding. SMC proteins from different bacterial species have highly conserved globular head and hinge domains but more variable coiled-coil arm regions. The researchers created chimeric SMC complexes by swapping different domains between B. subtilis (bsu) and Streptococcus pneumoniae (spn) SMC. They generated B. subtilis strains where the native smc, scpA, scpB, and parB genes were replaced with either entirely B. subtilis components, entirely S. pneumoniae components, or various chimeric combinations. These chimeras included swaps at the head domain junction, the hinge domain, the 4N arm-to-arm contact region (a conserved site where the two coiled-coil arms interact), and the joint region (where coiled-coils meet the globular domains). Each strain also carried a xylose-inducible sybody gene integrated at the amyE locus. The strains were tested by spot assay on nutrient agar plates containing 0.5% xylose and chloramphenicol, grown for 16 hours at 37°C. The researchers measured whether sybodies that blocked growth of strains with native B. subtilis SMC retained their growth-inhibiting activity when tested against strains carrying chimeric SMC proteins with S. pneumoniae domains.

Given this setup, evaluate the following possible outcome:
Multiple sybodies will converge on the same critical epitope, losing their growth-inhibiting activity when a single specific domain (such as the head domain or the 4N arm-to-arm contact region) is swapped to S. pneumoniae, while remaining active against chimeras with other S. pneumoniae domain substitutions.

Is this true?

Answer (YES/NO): NO